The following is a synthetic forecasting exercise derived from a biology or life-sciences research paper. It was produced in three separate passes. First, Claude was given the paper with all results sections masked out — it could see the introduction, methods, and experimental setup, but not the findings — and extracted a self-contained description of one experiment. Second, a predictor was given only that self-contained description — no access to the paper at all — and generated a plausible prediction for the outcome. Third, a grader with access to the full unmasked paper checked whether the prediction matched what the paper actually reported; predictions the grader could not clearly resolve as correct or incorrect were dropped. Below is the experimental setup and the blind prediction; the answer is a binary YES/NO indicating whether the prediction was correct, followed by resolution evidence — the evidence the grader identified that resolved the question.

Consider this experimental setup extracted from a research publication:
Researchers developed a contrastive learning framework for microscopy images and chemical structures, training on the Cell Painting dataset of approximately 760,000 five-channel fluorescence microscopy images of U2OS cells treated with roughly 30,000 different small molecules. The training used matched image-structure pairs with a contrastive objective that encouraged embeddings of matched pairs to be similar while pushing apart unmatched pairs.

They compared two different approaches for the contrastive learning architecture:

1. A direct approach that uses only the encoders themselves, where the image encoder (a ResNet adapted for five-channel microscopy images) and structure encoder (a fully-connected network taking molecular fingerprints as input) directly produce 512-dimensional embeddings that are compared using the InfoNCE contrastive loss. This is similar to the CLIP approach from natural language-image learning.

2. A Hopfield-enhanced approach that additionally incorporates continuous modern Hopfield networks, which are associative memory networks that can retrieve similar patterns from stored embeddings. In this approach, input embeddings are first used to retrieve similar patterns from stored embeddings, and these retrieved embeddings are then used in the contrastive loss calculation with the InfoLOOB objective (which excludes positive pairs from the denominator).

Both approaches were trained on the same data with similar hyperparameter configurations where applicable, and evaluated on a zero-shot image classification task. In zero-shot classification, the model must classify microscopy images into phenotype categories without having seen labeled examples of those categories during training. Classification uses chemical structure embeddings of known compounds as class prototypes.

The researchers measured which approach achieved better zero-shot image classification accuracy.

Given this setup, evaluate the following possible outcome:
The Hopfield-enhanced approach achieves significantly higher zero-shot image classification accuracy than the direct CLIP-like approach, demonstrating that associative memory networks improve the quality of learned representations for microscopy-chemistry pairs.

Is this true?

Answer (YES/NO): NO